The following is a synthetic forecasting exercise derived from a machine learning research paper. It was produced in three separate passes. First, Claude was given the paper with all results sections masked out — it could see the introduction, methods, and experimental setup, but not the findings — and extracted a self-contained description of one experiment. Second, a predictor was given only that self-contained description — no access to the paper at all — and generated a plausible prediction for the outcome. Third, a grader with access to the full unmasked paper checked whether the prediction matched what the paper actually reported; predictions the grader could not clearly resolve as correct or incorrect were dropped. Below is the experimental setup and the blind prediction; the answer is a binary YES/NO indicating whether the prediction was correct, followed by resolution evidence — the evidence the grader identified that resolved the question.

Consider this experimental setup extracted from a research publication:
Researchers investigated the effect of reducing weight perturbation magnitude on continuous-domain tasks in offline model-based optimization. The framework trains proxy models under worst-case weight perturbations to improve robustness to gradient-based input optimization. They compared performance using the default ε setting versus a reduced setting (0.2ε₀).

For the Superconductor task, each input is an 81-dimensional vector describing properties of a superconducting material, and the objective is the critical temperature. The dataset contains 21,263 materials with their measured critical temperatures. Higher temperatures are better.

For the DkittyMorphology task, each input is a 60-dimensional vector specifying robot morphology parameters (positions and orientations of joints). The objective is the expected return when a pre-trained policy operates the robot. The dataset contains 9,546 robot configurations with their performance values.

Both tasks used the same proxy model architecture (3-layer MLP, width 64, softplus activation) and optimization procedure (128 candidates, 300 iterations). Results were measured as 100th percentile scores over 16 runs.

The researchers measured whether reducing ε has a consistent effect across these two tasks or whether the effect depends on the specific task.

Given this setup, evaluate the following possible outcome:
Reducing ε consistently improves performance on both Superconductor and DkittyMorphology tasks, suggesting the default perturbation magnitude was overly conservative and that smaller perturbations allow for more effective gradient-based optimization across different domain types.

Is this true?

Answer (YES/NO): NO